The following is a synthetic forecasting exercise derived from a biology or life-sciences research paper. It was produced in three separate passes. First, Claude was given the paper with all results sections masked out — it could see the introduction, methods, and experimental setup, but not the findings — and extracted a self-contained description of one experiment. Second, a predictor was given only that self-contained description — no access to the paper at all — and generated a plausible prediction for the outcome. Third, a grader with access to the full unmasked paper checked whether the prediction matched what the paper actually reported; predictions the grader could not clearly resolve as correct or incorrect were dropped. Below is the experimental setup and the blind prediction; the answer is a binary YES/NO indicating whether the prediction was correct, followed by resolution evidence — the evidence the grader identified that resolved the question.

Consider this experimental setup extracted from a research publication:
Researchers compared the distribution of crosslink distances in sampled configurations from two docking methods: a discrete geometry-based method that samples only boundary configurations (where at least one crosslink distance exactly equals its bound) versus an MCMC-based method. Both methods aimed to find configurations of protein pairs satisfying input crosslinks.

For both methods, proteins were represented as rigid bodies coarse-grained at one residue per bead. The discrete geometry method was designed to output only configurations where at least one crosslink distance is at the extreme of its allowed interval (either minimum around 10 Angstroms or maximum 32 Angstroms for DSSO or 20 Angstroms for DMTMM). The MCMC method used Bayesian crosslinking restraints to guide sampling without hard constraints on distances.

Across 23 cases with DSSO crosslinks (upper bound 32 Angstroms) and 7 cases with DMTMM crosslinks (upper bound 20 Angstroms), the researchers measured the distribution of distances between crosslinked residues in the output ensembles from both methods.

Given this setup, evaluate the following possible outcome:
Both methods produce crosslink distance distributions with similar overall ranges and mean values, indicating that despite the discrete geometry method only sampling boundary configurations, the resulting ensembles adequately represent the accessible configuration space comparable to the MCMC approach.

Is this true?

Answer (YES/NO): NO